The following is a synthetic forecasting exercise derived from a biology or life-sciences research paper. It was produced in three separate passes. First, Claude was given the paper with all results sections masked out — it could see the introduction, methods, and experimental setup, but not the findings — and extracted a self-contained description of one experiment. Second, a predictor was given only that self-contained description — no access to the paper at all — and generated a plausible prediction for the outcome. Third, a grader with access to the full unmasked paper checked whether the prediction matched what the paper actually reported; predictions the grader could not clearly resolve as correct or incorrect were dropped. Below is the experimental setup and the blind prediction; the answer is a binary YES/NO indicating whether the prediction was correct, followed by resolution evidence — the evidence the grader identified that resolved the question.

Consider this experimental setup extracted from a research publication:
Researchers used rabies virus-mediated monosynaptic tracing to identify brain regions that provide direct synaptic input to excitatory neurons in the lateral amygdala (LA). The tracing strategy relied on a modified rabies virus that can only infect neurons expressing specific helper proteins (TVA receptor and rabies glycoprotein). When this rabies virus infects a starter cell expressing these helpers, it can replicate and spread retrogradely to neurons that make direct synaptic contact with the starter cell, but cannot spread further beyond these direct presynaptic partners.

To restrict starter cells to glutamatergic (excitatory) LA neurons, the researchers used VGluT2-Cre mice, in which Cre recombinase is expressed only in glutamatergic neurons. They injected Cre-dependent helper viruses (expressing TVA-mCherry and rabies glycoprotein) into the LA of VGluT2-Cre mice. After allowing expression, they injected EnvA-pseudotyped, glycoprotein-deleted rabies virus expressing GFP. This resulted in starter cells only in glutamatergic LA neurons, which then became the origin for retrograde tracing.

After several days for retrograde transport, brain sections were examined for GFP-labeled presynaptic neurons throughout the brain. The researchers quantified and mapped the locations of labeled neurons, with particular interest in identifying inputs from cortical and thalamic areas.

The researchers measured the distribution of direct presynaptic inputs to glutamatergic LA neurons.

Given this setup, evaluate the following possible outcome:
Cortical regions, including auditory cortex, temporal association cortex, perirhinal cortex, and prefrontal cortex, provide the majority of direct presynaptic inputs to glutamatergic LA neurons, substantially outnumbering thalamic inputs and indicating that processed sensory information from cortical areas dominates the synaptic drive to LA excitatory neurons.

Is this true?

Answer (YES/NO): NO